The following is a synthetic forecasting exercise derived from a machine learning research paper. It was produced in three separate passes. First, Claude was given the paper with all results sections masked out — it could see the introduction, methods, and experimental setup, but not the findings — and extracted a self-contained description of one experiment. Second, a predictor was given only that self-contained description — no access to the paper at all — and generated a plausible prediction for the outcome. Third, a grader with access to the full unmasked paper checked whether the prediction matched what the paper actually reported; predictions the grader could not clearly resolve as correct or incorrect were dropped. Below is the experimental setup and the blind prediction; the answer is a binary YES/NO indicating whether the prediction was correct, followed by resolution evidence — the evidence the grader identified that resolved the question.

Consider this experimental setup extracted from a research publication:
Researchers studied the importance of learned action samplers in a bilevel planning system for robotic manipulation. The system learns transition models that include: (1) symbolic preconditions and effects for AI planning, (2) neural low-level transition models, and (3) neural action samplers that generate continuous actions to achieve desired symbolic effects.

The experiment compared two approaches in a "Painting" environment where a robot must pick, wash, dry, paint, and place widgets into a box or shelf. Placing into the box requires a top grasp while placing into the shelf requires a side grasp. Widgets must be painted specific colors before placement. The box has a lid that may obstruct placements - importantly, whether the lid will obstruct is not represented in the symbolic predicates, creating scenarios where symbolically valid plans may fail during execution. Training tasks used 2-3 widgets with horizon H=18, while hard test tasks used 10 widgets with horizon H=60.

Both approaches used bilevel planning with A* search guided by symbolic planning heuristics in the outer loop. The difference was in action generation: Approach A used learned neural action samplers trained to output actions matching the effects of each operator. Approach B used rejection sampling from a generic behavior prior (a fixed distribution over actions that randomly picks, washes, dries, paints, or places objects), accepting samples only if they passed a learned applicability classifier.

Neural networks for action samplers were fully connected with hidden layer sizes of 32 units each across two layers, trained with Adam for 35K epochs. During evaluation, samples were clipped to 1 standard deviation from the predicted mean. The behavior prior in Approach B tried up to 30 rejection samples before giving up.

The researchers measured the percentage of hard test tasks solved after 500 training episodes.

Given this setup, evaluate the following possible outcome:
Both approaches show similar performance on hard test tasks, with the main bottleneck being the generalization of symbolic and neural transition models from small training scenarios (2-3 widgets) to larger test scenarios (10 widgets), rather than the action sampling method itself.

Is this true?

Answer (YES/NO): NO